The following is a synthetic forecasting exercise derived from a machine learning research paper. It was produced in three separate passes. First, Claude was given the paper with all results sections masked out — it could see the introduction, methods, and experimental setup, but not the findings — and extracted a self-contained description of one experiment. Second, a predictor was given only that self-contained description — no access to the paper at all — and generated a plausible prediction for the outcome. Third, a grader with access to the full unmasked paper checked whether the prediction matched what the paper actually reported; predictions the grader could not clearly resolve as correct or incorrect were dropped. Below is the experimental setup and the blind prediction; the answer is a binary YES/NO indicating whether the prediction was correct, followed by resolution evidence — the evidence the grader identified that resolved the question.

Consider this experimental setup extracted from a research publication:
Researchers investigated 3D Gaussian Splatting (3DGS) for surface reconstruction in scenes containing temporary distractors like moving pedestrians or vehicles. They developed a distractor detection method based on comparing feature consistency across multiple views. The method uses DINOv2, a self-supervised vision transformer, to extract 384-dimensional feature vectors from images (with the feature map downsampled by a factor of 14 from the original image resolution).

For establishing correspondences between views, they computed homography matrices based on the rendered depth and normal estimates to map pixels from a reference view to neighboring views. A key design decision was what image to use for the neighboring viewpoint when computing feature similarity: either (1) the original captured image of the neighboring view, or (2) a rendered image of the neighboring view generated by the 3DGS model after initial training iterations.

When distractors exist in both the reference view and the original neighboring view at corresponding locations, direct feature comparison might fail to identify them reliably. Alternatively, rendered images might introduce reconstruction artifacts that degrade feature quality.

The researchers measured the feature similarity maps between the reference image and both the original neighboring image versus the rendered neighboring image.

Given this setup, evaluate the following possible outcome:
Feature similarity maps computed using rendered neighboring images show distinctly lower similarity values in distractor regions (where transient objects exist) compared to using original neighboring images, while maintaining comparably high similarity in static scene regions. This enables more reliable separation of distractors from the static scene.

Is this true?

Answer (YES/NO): YES